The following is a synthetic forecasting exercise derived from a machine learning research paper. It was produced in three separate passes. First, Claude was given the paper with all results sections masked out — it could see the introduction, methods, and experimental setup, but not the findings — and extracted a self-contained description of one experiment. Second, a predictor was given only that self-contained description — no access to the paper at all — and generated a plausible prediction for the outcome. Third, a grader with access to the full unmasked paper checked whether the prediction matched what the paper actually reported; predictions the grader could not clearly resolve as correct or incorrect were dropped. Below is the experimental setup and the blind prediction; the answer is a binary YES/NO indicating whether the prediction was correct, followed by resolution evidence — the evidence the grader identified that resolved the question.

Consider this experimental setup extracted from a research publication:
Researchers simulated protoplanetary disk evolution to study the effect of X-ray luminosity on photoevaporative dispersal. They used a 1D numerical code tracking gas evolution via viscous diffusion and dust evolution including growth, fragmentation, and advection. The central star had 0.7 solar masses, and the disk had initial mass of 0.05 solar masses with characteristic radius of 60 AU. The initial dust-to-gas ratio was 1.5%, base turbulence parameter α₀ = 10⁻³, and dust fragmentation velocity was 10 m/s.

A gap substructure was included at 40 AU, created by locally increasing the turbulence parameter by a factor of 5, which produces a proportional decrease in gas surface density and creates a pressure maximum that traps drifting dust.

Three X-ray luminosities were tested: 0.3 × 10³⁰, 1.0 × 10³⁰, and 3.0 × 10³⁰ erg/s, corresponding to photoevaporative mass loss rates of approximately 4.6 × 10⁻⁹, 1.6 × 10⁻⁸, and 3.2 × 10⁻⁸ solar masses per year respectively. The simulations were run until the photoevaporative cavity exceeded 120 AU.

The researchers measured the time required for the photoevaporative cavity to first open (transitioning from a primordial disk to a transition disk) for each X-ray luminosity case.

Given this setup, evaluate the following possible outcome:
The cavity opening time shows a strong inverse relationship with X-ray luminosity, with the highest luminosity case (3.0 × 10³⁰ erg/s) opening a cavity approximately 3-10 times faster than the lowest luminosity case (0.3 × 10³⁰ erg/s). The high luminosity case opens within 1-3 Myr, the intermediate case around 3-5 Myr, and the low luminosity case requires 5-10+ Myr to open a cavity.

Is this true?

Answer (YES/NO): NO